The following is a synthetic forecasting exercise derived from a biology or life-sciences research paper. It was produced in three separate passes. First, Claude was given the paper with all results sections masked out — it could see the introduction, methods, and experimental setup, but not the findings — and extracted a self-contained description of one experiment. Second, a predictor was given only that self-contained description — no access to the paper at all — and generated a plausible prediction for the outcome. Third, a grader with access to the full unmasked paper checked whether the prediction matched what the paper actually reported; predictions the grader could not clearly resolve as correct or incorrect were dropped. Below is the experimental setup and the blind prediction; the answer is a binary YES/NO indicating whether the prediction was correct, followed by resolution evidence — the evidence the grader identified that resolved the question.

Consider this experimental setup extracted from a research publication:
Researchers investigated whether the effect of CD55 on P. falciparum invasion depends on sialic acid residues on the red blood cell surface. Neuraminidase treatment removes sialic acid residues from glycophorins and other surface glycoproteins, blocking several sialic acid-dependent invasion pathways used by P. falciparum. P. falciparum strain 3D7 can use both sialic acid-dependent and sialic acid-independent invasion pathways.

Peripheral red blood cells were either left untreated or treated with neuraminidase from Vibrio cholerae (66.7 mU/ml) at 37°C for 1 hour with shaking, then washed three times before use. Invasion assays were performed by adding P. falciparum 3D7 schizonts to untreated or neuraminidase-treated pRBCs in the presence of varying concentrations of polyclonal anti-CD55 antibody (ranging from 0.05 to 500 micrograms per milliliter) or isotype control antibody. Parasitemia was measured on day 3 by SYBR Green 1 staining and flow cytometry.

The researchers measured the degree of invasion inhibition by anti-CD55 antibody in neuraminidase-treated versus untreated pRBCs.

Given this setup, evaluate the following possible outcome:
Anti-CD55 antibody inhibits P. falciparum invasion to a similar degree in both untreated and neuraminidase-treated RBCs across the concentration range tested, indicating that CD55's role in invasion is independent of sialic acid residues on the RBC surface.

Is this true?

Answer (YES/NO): NO